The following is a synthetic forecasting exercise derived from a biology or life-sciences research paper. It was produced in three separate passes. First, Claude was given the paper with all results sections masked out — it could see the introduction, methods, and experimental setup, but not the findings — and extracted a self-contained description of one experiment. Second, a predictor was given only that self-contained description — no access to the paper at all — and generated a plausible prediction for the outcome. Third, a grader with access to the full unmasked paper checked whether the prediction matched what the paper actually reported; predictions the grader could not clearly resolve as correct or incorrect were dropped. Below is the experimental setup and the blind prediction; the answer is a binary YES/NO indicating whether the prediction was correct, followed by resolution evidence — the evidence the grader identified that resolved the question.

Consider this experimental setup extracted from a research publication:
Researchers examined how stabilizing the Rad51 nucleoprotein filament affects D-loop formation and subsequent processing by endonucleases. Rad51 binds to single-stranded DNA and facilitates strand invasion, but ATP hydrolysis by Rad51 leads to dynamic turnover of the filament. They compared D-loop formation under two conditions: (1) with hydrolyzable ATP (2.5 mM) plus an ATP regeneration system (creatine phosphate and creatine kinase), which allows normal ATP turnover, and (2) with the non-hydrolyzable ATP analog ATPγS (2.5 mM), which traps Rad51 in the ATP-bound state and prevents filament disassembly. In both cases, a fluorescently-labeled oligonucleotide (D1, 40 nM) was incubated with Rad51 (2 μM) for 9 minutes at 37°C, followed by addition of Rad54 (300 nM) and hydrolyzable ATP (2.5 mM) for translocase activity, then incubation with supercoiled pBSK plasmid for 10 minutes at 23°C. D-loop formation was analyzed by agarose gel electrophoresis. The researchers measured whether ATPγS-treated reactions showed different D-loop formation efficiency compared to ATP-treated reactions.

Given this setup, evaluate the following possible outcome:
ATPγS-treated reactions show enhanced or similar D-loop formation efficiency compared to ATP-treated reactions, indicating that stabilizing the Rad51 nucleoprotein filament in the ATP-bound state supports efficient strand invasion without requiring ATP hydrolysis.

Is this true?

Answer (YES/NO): YES